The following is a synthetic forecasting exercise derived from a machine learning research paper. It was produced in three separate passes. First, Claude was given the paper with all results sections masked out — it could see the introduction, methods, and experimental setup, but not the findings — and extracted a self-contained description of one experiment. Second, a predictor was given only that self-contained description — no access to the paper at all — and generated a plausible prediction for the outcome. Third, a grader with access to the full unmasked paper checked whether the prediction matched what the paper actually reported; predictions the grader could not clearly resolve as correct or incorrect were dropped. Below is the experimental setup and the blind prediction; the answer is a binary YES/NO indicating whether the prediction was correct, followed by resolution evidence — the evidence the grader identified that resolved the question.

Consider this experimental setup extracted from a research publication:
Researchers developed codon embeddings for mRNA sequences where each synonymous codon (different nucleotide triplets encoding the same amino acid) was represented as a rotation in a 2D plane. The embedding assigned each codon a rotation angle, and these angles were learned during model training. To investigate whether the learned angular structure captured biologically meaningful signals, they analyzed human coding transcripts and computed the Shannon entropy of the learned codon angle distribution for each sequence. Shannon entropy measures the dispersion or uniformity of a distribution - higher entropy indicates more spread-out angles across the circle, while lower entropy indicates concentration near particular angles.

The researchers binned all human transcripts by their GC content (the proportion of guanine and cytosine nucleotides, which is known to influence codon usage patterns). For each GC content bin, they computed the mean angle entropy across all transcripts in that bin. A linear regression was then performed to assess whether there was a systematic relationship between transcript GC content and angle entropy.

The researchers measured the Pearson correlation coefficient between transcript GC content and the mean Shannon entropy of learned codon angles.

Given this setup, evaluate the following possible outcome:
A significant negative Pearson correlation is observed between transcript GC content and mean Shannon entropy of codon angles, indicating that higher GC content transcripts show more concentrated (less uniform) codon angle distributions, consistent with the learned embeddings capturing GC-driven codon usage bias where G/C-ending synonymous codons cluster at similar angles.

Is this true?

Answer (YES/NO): NO